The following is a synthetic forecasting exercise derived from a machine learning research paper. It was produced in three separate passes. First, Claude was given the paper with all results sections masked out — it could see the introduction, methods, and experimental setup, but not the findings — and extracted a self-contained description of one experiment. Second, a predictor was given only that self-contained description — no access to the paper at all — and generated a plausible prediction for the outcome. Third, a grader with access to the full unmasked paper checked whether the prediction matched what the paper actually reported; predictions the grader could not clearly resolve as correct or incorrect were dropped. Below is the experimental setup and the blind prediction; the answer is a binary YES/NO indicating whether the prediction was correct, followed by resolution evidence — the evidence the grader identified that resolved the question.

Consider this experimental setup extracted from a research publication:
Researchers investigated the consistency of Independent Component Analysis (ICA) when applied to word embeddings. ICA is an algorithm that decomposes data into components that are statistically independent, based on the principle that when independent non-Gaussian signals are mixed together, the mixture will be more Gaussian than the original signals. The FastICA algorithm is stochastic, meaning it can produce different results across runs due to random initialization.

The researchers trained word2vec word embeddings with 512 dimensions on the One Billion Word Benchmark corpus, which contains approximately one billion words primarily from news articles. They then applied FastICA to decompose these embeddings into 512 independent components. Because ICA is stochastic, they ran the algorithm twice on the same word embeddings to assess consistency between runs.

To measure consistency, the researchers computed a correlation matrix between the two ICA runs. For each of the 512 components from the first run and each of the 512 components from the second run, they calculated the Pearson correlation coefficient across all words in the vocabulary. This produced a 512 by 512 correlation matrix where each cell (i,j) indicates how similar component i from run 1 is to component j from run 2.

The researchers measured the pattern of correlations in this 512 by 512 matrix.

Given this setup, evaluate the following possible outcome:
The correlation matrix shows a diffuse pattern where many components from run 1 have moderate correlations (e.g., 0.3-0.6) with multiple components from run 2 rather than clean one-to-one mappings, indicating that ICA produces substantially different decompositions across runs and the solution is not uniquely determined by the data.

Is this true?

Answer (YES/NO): NO